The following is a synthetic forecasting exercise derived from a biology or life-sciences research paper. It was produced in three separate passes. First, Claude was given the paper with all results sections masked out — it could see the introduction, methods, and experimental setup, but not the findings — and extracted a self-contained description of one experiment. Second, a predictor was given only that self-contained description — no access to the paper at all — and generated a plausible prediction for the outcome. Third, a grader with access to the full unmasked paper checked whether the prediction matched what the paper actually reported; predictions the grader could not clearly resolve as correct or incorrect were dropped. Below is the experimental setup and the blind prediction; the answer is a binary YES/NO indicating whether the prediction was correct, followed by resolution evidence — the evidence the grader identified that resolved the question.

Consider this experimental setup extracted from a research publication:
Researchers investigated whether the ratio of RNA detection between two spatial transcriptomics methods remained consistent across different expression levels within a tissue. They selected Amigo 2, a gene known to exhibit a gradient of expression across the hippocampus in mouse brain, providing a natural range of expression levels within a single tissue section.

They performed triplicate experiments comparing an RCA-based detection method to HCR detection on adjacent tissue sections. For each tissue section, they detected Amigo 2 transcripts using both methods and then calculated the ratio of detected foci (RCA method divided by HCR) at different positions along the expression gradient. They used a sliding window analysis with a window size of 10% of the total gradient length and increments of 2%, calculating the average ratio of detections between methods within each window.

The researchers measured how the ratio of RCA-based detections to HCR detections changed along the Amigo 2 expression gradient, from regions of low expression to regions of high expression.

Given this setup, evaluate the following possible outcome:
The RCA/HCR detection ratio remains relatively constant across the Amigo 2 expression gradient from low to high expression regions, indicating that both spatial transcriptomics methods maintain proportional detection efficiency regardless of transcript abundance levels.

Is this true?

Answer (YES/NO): YES